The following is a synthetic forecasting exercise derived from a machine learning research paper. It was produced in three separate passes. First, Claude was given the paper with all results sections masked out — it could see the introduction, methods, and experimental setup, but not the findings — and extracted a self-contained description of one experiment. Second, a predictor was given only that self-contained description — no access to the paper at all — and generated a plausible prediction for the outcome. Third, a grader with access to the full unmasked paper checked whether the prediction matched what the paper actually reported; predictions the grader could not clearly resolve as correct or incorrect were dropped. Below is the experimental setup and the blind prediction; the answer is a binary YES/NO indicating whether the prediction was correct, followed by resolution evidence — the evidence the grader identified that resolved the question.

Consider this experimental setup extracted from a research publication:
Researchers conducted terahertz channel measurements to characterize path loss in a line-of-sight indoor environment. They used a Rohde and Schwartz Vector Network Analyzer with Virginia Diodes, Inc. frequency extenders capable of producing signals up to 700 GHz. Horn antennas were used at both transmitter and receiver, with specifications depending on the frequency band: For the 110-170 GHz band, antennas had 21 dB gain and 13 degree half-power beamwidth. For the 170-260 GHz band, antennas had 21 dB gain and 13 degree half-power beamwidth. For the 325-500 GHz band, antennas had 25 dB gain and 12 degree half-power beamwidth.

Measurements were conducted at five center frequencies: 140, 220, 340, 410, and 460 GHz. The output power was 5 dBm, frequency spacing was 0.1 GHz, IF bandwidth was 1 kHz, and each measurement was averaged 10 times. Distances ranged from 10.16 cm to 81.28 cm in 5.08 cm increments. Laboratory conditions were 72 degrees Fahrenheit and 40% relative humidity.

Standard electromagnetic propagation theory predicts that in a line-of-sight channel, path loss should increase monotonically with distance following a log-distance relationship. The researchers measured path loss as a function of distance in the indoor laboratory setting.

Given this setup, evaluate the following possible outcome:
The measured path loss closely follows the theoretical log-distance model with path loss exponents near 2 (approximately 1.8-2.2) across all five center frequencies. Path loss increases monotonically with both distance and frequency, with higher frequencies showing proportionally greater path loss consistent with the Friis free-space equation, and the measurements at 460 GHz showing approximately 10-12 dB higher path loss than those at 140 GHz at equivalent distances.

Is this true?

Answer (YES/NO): NO